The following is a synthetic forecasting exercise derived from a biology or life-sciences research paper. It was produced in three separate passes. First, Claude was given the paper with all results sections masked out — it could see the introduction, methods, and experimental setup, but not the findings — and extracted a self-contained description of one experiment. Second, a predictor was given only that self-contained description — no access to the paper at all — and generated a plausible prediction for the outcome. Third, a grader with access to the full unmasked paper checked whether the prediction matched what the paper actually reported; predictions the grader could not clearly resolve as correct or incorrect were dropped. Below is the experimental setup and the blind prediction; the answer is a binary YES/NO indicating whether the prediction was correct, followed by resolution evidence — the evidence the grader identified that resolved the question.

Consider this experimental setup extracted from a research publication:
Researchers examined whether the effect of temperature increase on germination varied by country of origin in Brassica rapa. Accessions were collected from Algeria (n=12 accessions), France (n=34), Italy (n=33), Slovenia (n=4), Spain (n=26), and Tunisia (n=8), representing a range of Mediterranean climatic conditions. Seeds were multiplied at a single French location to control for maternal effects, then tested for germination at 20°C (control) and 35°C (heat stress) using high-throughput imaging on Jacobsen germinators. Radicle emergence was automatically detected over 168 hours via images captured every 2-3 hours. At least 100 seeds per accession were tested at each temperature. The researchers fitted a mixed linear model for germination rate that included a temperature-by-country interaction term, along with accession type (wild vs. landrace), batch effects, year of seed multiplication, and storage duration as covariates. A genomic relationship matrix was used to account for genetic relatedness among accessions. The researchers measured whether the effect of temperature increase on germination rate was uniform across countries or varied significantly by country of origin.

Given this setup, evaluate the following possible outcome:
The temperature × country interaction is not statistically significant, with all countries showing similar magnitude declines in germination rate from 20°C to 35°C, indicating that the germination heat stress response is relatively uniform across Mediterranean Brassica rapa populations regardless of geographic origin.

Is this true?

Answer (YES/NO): NO